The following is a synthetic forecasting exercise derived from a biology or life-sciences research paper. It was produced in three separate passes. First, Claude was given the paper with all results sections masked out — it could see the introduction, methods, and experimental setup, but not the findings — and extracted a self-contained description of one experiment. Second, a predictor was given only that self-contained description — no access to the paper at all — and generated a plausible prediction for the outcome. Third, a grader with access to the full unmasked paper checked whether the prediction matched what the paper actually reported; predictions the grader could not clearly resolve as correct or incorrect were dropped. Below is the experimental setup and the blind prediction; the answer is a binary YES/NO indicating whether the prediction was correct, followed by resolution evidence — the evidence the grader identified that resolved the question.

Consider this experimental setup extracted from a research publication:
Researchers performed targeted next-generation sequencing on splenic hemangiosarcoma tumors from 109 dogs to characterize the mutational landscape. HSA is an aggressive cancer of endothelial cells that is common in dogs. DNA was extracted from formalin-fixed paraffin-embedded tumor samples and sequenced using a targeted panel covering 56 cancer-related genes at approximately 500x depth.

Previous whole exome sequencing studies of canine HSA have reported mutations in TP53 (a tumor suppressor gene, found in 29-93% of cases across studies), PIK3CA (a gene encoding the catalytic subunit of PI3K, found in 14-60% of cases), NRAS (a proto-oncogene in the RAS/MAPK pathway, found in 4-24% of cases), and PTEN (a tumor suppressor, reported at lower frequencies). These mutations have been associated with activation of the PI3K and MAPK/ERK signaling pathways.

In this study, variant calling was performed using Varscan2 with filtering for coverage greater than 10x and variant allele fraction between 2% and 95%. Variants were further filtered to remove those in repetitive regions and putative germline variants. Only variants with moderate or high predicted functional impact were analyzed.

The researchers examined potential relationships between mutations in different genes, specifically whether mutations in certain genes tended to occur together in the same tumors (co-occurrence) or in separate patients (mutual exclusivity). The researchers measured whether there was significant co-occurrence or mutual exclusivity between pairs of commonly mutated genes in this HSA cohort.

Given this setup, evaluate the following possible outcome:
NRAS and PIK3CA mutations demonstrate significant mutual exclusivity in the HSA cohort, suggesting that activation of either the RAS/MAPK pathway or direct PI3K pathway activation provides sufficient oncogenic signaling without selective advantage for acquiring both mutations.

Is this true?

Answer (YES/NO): NO